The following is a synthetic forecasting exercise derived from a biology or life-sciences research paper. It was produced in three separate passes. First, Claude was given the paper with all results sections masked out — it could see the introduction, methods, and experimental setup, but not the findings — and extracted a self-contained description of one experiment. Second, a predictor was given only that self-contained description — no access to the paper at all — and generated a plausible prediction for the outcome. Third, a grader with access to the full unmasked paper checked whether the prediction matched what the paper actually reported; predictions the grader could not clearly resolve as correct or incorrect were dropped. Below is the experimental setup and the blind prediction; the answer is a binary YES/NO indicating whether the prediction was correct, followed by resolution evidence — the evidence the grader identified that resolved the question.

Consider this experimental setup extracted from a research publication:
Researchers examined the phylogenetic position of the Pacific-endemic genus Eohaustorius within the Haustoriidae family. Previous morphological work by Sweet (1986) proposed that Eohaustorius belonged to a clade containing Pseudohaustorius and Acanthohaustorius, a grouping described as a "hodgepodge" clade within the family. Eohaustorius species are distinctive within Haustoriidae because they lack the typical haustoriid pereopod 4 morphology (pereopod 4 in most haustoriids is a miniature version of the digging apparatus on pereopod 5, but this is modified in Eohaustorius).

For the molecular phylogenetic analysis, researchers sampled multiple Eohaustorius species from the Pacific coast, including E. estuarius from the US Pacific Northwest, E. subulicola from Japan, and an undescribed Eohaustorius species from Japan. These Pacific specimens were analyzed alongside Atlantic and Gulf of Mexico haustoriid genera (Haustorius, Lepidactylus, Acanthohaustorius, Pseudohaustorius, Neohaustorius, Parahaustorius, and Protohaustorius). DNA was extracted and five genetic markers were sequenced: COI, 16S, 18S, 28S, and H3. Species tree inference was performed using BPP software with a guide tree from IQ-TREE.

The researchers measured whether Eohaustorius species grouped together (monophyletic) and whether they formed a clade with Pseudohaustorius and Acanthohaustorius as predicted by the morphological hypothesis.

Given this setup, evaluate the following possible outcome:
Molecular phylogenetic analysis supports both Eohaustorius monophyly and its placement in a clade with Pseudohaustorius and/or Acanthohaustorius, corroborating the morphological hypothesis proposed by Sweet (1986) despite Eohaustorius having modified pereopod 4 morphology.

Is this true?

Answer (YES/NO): NO